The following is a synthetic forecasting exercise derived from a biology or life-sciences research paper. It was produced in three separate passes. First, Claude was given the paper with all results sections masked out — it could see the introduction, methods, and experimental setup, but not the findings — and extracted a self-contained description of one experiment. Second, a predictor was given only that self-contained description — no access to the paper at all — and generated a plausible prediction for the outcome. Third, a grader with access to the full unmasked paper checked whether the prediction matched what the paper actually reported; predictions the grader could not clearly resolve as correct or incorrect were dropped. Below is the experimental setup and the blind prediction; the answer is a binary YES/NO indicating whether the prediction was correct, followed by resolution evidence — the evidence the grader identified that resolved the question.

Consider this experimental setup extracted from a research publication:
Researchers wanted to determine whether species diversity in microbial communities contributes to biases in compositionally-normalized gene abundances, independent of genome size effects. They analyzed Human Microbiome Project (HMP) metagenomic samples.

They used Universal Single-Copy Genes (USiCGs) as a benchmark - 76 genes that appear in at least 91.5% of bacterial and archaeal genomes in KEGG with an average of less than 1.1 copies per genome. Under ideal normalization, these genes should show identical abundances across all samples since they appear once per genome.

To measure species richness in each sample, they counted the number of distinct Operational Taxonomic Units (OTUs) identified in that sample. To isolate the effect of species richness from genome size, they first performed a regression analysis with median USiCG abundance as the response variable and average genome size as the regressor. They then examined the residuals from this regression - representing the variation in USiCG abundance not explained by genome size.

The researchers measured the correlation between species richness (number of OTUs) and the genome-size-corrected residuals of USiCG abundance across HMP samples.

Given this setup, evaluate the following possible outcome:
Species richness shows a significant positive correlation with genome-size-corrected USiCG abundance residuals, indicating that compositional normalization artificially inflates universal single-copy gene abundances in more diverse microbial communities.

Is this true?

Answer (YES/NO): YES